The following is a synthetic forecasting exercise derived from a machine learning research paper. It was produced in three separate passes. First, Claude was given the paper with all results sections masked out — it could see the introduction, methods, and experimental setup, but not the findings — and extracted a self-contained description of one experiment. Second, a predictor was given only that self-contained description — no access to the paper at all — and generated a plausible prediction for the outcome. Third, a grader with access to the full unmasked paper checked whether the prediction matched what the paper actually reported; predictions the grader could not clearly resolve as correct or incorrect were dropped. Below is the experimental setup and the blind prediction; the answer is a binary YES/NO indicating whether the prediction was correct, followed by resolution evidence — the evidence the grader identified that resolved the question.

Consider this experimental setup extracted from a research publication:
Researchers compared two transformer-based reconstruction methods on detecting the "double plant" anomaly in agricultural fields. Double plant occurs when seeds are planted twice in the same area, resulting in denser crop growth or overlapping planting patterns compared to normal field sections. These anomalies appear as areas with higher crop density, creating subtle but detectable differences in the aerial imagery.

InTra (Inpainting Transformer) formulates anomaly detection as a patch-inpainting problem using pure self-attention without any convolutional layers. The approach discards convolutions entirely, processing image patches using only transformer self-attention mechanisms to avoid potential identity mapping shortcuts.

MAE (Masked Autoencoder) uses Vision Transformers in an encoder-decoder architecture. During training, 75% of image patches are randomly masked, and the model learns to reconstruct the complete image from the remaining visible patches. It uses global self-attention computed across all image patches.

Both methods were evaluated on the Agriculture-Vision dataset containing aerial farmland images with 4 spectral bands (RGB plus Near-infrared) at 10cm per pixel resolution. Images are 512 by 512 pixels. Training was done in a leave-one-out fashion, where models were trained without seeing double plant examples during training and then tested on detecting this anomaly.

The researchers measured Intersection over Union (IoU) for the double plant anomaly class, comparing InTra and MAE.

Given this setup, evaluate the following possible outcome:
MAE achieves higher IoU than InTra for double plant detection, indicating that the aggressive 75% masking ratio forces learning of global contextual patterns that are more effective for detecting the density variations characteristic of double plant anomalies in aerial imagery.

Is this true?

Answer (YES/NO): NO